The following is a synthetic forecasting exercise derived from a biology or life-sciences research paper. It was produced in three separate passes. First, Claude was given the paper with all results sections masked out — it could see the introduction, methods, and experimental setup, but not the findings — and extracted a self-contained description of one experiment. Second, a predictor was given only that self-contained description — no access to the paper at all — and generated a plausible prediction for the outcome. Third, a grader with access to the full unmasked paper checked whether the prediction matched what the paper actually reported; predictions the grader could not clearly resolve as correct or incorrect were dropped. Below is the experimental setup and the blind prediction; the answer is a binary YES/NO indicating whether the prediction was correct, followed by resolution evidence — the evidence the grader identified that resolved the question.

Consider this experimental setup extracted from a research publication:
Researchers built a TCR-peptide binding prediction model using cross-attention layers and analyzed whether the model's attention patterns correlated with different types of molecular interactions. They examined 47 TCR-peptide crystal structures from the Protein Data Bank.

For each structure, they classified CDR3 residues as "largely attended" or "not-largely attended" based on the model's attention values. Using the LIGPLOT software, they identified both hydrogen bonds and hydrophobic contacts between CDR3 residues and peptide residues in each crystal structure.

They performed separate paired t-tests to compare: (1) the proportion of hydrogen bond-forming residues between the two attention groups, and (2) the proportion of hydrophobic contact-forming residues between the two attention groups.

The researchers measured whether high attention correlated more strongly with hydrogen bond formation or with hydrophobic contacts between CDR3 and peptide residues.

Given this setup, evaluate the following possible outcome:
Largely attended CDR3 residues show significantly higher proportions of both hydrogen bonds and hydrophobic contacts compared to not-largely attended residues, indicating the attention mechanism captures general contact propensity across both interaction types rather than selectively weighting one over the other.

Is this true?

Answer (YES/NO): NO